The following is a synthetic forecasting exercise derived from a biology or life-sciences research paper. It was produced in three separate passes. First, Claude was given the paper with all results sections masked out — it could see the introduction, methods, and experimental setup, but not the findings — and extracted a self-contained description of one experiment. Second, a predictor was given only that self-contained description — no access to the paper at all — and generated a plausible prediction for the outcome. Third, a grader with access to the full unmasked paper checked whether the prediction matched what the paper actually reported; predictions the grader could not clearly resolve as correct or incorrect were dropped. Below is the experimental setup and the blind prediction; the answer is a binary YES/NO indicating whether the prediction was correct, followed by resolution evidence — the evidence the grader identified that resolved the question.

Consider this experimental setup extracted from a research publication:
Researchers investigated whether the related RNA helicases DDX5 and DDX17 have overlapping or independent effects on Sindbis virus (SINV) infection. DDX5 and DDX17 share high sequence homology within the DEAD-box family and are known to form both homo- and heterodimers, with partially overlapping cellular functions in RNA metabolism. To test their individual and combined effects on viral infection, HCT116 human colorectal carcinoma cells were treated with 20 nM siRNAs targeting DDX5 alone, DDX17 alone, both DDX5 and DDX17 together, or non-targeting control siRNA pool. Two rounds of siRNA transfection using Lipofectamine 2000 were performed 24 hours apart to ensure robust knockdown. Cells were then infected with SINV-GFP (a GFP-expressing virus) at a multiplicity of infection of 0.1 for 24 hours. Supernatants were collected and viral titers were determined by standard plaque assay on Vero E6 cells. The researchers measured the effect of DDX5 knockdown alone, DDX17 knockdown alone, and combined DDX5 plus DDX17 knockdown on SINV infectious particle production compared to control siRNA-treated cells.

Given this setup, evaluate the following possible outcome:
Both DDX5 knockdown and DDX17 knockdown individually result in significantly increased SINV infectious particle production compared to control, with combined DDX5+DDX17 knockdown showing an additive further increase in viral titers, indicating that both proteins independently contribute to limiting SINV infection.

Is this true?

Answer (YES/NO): NO